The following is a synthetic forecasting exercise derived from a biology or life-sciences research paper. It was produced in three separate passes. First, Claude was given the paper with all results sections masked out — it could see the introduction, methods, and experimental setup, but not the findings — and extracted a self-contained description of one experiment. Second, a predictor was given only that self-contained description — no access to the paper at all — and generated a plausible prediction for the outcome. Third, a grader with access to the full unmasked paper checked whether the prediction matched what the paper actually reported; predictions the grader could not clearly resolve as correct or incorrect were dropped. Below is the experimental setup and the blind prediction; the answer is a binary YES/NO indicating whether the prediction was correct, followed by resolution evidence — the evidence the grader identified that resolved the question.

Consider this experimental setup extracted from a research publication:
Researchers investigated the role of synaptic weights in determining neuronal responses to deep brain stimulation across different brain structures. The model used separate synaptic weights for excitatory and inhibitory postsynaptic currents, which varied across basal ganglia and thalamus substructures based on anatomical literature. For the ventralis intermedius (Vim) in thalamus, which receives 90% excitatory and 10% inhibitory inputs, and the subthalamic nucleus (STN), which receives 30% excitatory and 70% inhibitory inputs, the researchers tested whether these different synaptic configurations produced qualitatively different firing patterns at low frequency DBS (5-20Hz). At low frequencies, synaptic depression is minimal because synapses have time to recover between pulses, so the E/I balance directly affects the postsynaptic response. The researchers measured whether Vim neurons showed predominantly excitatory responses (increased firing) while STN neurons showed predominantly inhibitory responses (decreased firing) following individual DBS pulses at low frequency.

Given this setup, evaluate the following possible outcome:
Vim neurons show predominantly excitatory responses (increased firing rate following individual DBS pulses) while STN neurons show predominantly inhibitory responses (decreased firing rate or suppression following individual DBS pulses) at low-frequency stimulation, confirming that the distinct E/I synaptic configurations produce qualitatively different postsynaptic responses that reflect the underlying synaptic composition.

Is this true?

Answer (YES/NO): YES